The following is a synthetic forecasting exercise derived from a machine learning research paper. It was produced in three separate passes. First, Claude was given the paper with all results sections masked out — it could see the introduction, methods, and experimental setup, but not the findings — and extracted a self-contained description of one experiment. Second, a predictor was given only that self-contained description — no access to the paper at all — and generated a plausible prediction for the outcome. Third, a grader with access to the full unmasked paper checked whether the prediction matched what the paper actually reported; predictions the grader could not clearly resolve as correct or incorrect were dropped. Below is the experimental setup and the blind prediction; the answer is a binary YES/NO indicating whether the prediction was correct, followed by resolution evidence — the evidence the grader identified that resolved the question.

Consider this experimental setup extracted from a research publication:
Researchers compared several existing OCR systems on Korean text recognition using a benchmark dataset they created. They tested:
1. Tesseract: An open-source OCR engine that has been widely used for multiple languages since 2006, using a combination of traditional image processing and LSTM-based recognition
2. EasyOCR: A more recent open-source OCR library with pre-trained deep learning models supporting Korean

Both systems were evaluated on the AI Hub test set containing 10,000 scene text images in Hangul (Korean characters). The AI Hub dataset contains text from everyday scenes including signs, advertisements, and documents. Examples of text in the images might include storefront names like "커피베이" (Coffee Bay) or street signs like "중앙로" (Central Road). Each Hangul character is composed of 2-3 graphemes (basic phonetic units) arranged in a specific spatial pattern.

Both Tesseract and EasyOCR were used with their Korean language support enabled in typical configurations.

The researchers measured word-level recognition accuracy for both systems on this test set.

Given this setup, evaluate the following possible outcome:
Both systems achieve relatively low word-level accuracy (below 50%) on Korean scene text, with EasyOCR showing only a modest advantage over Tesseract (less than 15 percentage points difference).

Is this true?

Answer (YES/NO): NO